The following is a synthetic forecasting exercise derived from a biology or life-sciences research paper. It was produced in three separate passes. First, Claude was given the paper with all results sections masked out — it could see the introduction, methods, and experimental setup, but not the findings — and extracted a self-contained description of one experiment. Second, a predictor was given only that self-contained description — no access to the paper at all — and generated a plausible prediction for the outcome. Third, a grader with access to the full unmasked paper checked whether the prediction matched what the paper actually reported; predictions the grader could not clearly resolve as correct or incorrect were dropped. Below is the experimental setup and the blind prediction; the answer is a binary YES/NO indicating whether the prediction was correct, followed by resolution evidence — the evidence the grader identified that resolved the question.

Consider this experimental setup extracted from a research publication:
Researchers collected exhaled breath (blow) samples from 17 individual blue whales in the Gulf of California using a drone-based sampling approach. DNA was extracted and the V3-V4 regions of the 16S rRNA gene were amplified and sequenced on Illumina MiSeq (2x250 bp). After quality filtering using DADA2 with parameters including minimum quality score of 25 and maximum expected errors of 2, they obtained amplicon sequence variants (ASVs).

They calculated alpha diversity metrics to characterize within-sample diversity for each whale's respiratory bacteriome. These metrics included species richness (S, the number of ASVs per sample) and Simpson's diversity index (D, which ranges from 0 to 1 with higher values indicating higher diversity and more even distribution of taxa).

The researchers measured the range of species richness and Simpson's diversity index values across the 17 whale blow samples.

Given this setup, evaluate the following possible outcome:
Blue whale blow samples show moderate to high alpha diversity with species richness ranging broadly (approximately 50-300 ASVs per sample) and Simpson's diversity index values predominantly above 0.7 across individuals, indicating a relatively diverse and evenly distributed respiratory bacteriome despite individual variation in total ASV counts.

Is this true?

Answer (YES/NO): NO